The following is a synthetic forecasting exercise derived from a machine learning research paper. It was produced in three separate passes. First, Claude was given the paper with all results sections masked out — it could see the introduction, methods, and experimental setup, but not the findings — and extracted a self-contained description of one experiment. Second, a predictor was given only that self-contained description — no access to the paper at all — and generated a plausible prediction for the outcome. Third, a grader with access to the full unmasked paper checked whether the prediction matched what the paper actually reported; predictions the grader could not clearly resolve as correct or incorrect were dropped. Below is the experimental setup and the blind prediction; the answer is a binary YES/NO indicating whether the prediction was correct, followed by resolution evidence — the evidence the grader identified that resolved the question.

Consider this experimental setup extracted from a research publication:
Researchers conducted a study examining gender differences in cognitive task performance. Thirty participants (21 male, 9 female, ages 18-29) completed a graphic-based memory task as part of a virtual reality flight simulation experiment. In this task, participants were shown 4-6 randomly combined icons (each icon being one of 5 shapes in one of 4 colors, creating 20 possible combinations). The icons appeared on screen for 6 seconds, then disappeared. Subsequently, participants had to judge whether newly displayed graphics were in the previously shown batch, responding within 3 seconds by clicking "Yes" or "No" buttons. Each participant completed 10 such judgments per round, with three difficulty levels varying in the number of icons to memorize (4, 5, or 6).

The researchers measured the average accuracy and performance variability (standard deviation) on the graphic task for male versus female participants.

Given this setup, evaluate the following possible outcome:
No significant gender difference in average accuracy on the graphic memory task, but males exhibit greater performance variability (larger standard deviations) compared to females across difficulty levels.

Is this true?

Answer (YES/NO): NO